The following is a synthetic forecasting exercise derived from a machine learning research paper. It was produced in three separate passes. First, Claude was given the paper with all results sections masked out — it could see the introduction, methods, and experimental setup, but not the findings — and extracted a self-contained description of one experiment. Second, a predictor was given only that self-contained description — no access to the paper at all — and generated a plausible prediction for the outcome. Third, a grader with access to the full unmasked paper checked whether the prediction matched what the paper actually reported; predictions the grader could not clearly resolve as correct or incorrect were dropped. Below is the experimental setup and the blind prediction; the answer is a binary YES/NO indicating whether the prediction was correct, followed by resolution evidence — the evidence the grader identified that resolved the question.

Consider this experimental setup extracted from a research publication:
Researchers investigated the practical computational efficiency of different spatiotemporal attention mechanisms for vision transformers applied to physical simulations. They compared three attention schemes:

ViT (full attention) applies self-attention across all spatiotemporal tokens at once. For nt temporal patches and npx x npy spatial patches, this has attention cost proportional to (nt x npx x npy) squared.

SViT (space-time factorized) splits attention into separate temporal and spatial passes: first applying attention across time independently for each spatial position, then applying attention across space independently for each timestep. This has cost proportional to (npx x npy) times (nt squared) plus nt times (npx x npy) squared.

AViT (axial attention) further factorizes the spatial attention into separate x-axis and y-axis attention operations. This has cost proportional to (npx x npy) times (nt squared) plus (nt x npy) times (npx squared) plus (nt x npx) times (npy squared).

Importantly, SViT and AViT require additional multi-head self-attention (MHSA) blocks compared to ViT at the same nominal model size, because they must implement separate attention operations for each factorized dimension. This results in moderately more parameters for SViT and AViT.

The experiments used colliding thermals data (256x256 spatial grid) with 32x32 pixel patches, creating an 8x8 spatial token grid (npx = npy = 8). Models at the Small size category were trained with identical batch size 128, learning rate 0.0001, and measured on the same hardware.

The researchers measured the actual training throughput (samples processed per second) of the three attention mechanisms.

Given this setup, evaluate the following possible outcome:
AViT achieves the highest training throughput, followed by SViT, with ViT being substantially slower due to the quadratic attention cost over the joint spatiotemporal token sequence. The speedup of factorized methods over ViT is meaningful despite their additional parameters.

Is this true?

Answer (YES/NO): NO